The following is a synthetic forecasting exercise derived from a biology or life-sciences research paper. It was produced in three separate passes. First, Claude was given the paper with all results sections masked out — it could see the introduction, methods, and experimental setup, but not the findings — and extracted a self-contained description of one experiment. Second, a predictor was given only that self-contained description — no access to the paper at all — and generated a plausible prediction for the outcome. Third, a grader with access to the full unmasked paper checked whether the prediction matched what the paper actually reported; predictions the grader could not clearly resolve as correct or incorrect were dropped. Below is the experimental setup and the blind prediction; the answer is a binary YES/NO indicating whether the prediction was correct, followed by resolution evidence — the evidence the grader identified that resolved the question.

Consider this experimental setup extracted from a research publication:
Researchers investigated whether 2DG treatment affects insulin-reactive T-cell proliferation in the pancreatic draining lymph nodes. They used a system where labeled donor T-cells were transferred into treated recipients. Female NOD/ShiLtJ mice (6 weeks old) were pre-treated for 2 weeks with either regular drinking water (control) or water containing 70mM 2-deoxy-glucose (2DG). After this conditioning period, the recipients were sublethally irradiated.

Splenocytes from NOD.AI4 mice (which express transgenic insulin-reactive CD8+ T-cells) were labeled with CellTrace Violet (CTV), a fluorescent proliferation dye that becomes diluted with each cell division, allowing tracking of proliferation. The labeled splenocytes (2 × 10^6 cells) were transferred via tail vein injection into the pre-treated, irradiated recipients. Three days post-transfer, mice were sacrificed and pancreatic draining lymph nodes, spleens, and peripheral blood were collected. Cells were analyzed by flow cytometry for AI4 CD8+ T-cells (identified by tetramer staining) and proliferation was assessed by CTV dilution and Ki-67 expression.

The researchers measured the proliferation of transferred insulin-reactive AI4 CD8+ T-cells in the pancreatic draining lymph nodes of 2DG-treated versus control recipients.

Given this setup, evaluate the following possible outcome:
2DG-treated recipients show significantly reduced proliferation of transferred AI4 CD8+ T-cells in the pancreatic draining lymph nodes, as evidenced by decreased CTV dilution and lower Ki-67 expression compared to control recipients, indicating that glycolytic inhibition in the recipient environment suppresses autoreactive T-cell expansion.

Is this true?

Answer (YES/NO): NO